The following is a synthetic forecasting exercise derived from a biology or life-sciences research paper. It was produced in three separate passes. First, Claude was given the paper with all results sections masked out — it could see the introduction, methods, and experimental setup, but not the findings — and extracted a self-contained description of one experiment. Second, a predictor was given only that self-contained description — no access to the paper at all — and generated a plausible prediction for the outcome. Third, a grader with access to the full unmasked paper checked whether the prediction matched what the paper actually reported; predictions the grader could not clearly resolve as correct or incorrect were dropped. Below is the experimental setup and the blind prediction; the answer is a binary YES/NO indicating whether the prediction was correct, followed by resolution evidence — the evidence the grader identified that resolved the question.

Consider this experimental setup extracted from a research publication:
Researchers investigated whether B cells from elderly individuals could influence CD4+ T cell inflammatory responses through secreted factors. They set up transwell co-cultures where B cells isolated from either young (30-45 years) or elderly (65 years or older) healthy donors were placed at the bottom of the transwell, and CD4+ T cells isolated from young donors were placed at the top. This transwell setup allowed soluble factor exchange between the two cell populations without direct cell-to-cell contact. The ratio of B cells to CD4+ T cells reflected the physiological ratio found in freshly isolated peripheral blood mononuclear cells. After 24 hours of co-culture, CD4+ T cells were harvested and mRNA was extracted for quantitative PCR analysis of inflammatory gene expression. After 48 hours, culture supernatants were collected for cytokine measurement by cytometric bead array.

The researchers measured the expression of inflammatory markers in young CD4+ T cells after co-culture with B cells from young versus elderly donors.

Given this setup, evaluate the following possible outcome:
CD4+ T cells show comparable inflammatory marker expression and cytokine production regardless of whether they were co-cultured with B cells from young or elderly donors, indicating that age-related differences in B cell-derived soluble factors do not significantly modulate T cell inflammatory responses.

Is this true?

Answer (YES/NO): NO